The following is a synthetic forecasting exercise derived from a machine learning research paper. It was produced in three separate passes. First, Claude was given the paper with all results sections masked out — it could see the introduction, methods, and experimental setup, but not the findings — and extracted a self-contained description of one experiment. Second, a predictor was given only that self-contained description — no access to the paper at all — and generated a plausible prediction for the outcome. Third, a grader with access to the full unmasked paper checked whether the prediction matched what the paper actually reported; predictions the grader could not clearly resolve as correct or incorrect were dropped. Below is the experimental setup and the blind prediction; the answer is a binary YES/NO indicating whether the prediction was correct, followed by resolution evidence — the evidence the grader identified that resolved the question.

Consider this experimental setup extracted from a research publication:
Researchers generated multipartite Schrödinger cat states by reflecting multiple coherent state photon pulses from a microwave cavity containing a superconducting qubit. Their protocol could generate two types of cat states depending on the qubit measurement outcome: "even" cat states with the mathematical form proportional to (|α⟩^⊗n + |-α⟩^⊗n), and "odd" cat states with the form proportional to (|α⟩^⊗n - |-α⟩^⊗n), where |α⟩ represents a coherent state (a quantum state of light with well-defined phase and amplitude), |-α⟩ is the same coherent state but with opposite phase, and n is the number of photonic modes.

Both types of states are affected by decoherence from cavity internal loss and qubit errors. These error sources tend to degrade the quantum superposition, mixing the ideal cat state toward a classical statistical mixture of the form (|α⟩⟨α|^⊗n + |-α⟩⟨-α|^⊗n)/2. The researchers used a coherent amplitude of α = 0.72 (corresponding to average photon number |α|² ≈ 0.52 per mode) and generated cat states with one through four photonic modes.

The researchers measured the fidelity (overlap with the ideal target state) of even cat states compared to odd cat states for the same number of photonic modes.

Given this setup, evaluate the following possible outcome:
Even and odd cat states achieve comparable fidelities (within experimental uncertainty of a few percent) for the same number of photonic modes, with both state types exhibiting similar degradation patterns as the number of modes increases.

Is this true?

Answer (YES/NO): NO